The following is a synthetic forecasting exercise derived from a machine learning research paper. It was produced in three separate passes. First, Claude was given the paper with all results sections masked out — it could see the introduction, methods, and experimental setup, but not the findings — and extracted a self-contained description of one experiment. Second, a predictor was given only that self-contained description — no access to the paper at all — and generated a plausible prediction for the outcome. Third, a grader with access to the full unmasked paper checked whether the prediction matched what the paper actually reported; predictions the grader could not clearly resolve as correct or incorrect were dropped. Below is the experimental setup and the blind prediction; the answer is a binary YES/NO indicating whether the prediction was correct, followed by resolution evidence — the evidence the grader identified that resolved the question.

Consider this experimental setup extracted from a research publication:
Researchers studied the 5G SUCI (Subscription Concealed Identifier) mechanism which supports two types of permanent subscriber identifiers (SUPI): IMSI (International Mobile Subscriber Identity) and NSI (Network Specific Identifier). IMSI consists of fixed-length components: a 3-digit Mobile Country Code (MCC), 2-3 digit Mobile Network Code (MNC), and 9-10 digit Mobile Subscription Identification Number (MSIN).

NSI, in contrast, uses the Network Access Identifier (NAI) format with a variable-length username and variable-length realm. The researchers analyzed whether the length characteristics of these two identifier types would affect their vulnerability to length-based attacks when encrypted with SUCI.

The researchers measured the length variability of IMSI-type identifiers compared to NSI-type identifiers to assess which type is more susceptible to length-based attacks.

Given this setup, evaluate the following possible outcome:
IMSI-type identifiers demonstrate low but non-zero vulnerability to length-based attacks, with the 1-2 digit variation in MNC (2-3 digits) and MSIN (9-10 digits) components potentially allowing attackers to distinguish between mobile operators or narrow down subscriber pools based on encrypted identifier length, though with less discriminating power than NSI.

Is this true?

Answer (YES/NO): NO